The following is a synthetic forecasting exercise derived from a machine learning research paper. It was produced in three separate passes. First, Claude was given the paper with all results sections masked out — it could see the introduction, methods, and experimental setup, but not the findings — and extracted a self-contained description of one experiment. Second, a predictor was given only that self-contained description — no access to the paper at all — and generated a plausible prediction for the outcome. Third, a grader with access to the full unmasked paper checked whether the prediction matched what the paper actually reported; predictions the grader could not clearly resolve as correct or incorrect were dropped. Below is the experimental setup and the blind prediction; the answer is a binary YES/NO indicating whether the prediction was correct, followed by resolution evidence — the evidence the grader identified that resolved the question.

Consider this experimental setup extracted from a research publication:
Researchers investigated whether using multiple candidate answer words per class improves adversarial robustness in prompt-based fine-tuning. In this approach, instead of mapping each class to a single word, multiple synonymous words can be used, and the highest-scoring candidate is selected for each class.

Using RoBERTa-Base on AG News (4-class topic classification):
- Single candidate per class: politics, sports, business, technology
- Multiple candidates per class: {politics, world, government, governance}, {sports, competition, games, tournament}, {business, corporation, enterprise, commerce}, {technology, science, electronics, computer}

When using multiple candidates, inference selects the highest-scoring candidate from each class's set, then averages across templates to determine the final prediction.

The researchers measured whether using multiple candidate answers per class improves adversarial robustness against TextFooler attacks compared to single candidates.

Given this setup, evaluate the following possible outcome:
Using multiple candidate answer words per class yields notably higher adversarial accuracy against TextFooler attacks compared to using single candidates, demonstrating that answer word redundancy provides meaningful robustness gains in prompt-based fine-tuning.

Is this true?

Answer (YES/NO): NO